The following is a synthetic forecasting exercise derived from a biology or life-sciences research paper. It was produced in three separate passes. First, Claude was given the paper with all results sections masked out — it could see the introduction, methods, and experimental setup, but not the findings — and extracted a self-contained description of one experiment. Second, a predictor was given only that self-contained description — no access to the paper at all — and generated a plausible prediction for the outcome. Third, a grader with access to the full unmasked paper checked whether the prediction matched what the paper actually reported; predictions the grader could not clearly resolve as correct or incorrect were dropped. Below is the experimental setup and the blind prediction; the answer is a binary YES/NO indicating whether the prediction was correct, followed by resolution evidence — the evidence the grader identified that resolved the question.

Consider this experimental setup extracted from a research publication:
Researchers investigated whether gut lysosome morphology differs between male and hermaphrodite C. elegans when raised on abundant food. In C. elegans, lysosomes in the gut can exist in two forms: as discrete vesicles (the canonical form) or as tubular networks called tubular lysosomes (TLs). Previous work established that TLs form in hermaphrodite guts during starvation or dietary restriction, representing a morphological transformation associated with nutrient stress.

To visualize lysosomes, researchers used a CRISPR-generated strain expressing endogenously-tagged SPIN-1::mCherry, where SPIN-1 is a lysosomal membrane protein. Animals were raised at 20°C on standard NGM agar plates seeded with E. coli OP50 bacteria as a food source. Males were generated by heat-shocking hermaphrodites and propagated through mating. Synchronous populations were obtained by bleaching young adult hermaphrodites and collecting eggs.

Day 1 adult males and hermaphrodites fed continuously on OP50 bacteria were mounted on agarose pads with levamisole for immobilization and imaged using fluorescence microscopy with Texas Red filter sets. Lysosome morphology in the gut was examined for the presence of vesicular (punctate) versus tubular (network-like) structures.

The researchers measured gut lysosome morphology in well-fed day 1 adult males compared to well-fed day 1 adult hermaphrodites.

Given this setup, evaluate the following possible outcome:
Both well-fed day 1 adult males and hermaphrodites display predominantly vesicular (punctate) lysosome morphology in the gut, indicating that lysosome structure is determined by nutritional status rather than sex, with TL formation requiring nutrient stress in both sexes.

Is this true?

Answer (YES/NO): NO